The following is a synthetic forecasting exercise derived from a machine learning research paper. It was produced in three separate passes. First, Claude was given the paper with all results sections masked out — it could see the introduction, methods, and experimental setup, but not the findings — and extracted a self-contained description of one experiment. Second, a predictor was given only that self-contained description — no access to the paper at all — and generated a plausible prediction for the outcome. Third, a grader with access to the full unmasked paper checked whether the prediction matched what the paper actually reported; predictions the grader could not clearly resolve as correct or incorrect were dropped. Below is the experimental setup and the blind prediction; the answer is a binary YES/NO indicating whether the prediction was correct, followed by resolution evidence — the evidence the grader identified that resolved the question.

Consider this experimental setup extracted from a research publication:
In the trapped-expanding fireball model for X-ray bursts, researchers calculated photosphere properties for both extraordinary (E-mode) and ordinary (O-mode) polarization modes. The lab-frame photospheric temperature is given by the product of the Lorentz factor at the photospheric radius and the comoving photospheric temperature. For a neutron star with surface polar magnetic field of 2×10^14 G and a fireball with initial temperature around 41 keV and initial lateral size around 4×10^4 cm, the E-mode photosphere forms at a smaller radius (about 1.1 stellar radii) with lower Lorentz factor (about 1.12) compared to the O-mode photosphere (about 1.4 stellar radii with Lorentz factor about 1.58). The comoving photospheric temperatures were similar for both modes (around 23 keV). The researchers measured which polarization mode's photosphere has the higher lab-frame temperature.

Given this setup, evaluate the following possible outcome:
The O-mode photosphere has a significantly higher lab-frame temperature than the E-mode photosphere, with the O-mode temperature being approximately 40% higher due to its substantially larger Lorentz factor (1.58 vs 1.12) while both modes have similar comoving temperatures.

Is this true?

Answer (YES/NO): YES